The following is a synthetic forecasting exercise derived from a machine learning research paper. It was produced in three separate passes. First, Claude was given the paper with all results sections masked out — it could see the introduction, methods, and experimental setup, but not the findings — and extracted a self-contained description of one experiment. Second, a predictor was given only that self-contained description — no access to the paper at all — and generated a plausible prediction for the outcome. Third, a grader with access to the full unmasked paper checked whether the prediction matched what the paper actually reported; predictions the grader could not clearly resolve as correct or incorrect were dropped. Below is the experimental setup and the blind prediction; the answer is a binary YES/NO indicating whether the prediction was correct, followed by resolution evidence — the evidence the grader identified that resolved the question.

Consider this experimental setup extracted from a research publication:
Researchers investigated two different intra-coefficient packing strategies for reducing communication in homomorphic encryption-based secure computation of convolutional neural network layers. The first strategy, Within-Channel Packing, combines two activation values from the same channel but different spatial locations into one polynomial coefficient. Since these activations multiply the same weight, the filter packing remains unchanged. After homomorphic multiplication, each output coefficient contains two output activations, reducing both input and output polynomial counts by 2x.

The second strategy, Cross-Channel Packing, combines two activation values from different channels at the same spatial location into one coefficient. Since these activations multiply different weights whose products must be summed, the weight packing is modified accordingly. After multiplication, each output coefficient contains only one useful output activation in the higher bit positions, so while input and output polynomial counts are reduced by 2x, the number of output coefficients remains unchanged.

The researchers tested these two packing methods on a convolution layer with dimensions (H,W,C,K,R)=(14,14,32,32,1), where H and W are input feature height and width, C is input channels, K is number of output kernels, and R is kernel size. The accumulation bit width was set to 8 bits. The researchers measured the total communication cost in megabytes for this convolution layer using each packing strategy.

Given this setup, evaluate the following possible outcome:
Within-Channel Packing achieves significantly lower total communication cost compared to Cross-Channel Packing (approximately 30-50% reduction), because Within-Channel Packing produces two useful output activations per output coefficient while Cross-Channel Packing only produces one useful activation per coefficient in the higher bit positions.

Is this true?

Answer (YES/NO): NO